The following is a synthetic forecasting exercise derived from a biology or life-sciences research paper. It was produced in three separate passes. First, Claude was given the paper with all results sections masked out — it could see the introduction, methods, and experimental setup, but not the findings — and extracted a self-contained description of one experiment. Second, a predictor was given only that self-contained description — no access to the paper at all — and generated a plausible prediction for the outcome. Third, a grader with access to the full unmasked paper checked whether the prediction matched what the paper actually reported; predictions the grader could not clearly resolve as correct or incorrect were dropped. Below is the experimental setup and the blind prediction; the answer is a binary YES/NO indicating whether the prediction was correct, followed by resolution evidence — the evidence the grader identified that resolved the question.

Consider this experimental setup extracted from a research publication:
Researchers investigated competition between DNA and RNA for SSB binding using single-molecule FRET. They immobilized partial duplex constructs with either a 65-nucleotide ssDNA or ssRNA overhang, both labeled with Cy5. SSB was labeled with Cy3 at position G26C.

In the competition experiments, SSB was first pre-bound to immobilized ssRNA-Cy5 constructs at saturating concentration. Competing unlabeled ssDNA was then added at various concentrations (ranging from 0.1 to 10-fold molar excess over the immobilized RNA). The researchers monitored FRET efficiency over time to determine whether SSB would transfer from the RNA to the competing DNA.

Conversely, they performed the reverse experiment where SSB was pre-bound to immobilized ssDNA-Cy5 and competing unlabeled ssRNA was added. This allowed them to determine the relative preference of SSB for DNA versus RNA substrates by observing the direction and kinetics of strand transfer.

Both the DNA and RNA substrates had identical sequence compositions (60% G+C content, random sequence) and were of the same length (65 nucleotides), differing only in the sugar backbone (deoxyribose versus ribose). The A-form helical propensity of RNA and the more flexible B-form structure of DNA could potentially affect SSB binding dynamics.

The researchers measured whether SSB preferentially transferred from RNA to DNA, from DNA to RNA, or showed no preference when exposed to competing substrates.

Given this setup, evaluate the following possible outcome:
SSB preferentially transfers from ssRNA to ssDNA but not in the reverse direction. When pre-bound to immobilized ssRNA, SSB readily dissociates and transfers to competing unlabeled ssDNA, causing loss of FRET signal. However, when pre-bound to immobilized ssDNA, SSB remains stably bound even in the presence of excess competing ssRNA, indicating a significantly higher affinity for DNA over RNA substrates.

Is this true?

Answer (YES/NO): YES